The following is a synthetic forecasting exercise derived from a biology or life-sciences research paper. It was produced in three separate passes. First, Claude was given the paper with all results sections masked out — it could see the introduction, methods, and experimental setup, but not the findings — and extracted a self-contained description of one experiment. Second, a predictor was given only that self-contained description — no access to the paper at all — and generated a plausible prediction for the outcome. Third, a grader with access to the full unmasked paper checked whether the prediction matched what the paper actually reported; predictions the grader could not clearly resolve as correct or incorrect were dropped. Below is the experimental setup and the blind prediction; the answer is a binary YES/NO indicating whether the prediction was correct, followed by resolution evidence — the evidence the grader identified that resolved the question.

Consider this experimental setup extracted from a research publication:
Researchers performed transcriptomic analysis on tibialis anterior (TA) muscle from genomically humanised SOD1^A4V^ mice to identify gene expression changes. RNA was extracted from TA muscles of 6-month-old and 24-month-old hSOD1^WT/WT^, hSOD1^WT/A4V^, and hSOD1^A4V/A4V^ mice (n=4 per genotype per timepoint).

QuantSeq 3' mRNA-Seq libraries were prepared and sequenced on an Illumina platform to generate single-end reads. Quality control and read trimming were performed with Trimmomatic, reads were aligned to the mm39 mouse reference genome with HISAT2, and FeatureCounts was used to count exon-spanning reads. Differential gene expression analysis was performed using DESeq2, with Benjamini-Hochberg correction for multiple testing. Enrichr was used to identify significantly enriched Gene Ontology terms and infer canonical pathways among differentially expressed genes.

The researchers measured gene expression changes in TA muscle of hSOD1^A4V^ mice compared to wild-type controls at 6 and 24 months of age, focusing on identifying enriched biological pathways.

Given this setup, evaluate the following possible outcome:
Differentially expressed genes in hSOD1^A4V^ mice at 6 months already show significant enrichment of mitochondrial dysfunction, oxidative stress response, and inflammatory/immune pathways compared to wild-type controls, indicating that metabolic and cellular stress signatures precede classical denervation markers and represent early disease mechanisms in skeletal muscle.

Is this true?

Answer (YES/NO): NO